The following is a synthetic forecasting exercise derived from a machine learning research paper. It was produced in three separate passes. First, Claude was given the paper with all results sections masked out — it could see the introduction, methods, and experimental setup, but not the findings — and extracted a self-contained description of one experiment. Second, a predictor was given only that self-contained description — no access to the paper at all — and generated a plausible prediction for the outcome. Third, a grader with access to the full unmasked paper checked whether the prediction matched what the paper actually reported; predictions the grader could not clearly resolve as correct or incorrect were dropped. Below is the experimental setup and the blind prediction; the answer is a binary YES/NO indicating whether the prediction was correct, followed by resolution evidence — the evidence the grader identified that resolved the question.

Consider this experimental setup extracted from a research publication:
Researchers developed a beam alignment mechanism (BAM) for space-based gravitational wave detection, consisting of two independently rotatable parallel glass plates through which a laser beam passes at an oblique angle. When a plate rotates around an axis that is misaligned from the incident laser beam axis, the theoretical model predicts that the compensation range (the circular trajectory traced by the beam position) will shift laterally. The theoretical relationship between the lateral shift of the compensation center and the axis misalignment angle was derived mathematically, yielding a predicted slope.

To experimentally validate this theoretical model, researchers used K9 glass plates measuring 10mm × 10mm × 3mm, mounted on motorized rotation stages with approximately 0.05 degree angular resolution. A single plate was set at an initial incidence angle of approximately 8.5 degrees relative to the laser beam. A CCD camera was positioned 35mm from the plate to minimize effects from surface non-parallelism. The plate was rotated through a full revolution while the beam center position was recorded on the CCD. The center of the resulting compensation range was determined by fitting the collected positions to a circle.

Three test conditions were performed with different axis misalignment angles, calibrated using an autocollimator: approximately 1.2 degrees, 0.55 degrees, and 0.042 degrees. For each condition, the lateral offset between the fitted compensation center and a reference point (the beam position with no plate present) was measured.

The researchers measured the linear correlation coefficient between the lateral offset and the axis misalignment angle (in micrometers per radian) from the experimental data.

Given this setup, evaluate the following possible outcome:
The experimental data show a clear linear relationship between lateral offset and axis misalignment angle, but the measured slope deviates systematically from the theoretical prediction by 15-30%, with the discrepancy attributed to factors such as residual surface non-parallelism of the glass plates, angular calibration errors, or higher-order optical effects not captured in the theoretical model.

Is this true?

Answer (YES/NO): NO